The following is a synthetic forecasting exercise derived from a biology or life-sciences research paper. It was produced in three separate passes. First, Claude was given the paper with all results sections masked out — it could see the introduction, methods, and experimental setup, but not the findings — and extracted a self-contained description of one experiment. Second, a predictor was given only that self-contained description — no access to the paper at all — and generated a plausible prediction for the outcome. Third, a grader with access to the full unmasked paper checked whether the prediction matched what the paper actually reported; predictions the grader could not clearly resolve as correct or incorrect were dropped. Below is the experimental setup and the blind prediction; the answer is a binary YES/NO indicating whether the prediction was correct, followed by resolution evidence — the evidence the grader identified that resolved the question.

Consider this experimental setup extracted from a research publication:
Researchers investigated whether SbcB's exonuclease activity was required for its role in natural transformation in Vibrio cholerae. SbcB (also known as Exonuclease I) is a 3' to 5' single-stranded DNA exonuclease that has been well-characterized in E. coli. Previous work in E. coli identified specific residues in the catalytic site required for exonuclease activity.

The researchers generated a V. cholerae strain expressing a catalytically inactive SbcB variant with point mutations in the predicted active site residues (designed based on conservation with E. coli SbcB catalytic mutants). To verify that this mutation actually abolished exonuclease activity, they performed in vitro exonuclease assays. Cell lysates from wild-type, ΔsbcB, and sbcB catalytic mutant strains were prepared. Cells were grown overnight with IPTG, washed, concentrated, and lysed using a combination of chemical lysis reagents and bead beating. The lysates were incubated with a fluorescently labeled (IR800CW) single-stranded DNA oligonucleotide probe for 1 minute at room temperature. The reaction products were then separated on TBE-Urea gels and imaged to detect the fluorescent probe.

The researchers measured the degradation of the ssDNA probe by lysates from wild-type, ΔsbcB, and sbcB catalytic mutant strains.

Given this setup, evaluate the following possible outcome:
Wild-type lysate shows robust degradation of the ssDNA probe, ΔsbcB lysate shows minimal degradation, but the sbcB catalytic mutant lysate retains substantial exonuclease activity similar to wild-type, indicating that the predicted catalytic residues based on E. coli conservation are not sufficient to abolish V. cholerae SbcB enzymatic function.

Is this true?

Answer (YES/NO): NO